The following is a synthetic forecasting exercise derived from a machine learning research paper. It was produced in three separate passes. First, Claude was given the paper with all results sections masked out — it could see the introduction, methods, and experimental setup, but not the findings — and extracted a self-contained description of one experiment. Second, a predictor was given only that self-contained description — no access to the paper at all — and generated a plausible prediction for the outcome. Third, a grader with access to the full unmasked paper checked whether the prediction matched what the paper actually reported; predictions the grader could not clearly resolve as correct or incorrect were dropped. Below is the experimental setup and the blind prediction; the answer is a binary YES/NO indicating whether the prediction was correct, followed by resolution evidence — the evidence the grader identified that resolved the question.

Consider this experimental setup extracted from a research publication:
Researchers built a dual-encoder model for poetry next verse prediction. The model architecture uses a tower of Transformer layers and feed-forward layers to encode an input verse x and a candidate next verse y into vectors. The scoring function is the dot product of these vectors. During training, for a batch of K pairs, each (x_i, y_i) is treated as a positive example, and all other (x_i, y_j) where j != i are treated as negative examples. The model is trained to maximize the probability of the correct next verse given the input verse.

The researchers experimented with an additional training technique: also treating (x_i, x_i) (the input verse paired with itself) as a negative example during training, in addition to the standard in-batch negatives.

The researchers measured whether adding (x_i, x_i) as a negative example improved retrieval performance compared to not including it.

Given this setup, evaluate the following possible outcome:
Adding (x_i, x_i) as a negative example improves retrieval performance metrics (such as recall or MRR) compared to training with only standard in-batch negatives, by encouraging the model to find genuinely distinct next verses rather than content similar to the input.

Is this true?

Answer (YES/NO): YES